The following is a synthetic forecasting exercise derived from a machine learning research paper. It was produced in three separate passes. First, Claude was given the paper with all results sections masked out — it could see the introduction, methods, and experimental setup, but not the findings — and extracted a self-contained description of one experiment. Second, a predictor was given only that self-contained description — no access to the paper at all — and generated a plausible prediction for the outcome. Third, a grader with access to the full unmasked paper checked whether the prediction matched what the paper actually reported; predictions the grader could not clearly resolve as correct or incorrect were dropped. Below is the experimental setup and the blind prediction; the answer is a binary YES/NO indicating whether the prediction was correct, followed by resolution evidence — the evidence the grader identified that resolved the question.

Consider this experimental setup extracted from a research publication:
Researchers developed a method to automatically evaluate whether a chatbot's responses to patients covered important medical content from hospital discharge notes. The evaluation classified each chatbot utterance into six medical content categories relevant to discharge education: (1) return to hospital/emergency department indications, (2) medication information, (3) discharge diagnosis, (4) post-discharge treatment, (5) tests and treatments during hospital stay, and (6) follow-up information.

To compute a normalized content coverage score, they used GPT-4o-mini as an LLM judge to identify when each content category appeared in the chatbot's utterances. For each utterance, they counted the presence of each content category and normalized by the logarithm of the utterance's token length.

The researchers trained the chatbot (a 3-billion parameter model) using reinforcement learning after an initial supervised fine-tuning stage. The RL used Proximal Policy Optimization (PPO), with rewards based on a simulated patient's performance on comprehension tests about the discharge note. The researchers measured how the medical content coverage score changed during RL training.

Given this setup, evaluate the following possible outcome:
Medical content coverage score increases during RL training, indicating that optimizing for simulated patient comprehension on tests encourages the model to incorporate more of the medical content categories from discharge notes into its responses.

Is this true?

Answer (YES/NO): YES